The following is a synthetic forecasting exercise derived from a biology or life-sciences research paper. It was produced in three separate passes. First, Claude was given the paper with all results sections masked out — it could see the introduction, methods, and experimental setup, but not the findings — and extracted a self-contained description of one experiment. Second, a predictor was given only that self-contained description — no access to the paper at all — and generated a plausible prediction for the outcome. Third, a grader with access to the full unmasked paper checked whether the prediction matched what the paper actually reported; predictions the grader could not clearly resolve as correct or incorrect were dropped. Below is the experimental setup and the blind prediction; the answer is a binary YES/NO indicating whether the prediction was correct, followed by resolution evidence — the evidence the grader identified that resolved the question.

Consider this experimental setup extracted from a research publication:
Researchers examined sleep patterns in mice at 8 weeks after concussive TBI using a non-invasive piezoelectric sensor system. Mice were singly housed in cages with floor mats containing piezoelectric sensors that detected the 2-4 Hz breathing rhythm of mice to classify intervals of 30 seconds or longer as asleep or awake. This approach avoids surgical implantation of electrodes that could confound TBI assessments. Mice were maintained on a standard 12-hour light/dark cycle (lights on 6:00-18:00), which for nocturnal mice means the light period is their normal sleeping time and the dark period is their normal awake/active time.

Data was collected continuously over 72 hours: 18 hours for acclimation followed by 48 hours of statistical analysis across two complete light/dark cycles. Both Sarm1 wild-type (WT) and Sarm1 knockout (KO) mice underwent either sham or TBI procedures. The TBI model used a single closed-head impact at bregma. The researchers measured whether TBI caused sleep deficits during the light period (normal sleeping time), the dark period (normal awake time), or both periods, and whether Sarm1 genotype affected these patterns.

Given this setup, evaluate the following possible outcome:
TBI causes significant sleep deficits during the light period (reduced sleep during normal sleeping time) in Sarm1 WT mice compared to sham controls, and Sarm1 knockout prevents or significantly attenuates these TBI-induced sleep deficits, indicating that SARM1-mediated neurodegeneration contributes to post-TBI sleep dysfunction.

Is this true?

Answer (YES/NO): YES